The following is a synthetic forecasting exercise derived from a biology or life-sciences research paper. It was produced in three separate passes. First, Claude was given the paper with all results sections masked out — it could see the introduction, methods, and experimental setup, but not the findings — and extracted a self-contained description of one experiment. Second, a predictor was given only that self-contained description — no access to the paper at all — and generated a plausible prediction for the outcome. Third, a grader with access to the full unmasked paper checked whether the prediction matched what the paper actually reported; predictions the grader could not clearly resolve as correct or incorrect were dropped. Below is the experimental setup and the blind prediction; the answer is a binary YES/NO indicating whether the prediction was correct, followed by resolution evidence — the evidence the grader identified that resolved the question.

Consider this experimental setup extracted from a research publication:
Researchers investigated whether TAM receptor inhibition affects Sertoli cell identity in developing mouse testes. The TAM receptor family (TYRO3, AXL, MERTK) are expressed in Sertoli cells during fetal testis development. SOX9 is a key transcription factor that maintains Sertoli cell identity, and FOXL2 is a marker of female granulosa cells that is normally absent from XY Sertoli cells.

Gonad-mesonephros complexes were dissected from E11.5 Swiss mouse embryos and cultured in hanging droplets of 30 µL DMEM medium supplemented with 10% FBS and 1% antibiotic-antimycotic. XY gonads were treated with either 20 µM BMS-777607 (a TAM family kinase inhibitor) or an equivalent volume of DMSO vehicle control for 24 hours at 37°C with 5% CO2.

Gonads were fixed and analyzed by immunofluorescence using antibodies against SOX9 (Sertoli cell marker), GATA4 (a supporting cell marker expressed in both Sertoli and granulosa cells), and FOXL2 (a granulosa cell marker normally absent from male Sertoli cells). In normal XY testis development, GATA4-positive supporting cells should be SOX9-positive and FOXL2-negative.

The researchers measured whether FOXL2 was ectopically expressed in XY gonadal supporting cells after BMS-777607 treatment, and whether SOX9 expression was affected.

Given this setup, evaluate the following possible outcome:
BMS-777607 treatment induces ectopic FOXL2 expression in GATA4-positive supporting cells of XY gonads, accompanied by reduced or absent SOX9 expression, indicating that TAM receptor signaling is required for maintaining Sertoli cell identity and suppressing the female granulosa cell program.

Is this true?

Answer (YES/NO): NO